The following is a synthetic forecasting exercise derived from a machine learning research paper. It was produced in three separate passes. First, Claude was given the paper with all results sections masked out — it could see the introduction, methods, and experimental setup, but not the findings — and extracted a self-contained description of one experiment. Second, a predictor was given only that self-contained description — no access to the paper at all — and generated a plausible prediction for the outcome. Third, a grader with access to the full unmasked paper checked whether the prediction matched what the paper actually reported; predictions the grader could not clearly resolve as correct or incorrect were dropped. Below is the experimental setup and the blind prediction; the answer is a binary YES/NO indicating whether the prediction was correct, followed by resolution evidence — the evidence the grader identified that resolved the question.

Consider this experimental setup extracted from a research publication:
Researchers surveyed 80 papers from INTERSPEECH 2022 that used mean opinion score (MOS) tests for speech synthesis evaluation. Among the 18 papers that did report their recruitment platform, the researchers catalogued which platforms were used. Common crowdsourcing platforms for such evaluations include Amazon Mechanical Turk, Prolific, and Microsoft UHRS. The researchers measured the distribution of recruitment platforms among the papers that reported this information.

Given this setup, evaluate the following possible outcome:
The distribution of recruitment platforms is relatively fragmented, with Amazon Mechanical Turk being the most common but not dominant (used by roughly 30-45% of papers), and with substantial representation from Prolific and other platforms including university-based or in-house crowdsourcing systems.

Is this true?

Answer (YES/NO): NO